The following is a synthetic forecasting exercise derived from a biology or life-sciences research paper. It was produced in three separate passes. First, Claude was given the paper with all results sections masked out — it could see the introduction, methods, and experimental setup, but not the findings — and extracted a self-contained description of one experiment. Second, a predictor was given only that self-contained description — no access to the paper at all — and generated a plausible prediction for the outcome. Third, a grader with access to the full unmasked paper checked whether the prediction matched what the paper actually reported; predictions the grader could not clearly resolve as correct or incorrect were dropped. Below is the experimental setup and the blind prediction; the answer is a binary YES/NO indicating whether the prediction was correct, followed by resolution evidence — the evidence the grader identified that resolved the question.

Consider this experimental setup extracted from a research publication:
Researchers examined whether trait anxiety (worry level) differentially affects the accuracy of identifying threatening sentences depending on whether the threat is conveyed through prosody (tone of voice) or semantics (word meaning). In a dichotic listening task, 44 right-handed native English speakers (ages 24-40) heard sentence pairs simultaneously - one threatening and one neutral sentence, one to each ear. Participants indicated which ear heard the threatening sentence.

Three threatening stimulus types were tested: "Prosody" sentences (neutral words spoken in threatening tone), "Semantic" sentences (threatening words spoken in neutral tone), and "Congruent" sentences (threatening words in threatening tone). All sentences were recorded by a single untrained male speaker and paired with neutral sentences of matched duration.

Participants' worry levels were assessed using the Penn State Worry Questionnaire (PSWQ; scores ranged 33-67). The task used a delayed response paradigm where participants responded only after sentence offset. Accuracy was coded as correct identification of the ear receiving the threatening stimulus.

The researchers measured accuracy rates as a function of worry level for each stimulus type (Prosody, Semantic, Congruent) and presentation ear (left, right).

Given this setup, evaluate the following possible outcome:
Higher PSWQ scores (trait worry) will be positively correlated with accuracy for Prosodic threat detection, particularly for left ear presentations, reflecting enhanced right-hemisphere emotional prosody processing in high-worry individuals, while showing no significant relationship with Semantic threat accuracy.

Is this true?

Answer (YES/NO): NO